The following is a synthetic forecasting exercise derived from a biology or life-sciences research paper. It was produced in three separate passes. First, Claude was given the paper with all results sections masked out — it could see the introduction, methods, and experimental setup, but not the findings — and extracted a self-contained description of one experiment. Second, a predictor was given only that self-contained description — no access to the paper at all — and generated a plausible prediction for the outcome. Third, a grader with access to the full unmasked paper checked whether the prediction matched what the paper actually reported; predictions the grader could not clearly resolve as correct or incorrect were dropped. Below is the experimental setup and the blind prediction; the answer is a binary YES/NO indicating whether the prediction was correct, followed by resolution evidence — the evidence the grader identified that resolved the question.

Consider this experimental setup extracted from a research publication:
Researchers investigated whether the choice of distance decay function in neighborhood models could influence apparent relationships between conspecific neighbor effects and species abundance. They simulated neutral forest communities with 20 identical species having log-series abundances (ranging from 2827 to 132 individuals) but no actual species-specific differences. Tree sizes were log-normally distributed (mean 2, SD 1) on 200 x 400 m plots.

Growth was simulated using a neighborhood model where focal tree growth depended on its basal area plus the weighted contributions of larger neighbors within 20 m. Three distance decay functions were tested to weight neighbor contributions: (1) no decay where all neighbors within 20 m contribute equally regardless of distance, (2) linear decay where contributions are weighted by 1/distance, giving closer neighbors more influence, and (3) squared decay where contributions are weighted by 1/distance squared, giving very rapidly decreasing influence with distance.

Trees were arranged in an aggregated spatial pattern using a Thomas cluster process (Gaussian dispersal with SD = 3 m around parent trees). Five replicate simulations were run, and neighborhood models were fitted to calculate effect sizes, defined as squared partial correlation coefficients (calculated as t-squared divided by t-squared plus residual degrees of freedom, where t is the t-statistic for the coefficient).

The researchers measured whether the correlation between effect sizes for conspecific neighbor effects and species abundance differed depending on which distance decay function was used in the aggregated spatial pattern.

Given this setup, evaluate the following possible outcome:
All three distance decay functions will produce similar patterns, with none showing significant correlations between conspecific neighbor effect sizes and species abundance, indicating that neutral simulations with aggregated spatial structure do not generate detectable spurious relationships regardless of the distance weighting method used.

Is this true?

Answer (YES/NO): NO